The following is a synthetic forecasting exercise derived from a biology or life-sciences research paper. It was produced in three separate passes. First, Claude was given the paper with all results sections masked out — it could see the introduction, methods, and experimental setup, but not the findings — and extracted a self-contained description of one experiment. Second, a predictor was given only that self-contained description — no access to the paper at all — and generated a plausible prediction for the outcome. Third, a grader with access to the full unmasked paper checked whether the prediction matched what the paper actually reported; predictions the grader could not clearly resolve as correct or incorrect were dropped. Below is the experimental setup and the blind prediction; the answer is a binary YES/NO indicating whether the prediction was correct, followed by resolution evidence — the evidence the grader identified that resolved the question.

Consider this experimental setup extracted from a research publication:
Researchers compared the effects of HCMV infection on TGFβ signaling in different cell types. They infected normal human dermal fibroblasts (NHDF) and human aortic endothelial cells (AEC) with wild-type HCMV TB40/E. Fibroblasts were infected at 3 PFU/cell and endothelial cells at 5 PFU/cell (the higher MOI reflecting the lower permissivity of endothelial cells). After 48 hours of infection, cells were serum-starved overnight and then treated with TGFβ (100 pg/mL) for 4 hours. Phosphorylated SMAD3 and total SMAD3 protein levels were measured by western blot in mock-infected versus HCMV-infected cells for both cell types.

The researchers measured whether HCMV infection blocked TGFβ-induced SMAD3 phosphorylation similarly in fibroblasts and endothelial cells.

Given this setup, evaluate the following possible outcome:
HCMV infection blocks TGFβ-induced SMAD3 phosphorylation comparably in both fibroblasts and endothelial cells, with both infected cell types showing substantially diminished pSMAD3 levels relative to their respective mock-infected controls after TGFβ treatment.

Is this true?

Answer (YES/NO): YES